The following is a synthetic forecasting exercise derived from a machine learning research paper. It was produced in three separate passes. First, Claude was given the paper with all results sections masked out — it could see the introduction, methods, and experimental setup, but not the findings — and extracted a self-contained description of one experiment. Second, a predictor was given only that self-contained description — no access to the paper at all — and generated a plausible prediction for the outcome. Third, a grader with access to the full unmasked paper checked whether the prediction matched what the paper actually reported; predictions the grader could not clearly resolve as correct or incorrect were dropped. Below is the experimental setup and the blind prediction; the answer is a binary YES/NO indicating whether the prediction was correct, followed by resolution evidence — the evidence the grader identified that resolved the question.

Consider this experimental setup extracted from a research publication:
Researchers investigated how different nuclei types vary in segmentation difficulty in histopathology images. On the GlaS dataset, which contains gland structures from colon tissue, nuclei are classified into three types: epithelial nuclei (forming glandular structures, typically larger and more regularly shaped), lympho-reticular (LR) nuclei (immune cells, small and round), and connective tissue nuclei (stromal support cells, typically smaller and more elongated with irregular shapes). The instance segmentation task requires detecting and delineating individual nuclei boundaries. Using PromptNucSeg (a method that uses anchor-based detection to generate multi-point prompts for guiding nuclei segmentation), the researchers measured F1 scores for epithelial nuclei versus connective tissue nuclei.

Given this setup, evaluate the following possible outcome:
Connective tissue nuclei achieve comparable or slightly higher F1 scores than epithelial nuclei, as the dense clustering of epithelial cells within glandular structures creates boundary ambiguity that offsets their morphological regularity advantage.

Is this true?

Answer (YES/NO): NO